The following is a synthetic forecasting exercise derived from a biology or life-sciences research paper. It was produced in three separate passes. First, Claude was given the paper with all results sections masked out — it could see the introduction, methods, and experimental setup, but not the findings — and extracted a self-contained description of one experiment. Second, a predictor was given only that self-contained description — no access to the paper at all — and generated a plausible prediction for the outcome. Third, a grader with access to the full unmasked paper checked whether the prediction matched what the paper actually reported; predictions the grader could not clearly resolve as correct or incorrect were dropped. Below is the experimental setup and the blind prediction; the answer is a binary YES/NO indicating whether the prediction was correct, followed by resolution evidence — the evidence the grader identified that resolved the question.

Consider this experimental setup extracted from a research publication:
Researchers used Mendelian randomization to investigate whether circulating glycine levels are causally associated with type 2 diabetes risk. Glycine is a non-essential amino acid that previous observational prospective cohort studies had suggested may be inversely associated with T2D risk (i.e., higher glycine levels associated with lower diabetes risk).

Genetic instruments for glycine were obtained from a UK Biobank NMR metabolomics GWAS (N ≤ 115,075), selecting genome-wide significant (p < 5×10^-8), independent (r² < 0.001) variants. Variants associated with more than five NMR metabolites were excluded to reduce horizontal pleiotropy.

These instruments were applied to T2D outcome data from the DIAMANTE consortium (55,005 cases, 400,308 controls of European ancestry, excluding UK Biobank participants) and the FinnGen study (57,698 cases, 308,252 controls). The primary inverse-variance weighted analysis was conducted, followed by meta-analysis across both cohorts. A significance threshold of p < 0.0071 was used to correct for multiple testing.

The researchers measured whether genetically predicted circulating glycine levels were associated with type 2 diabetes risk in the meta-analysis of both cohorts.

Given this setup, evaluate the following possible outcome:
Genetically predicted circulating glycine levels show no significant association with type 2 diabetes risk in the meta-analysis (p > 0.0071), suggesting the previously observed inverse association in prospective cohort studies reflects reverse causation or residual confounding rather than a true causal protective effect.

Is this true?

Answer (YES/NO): YES